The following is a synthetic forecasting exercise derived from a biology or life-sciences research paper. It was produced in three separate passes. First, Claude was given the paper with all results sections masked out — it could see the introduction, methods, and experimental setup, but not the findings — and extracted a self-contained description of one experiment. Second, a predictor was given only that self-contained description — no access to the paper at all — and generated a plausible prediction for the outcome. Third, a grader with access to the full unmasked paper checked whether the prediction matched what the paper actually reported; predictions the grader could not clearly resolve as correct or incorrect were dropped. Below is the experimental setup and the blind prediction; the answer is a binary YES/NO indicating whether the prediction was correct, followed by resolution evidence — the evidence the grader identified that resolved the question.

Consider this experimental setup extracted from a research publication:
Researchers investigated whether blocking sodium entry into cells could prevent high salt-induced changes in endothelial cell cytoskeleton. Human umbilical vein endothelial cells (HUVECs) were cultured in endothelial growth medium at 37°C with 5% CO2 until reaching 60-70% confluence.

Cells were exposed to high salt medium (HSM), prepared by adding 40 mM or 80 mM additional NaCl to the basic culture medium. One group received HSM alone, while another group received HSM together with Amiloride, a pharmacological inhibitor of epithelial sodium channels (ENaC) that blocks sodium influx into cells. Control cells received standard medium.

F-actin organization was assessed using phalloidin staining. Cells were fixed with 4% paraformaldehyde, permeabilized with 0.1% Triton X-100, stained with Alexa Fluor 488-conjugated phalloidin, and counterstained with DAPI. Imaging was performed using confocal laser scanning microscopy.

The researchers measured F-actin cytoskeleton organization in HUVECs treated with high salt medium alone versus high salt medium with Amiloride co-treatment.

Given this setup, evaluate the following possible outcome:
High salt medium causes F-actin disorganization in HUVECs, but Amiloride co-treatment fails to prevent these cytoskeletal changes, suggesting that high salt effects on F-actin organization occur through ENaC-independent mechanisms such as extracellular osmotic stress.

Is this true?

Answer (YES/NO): NO